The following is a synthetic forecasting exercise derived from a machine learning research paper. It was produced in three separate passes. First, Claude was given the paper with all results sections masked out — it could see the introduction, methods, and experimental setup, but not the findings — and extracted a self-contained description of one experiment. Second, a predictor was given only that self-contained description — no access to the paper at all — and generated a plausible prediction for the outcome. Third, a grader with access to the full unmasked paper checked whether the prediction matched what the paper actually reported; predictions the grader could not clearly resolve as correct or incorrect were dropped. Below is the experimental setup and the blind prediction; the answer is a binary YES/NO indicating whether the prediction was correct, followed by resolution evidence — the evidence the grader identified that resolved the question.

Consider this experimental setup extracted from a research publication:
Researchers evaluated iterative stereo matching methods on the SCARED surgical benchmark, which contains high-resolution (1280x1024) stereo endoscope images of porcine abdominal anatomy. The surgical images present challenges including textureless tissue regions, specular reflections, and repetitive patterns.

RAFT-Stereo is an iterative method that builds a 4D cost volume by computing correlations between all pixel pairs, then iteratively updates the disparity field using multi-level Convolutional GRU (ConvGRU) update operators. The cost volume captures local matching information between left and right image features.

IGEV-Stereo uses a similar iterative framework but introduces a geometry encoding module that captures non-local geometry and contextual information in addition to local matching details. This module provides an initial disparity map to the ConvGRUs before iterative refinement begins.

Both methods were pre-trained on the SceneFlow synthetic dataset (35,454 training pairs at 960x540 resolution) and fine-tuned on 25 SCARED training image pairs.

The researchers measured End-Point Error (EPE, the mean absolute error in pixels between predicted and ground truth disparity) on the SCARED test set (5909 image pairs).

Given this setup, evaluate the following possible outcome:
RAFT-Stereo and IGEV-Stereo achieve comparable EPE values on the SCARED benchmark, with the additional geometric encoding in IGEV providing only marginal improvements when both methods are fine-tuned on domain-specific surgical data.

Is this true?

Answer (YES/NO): YES